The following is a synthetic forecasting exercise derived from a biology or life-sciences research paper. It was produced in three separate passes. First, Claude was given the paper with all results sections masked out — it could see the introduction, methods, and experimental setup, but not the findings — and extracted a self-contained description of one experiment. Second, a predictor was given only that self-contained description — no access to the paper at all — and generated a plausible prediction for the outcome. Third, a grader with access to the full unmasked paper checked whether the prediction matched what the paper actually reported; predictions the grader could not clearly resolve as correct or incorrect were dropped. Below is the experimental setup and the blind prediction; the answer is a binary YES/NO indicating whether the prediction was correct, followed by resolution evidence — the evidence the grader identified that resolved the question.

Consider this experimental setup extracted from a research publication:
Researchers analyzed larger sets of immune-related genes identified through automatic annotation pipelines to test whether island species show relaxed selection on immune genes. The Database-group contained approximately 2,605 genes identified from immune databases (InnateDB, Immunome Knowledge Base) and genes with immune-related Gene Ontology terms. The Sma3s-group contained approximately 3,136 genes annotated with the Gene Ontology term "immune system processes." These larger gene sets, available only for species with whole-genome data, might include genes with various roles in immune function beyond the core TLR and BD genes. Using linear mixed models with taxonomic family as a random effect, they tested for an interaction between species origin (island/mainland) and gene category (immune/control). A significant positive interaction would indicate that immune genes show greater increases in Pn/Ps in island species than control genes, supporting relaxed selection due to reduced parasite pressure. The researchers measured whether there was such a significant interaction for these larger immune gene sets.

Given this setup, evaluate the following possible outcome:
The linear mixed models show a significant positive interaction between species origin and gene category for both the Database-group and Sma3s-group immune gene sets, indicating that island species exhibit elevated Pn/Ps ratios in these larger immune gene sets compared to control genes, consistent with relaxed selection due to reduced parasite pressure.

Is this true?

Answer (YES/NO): NO